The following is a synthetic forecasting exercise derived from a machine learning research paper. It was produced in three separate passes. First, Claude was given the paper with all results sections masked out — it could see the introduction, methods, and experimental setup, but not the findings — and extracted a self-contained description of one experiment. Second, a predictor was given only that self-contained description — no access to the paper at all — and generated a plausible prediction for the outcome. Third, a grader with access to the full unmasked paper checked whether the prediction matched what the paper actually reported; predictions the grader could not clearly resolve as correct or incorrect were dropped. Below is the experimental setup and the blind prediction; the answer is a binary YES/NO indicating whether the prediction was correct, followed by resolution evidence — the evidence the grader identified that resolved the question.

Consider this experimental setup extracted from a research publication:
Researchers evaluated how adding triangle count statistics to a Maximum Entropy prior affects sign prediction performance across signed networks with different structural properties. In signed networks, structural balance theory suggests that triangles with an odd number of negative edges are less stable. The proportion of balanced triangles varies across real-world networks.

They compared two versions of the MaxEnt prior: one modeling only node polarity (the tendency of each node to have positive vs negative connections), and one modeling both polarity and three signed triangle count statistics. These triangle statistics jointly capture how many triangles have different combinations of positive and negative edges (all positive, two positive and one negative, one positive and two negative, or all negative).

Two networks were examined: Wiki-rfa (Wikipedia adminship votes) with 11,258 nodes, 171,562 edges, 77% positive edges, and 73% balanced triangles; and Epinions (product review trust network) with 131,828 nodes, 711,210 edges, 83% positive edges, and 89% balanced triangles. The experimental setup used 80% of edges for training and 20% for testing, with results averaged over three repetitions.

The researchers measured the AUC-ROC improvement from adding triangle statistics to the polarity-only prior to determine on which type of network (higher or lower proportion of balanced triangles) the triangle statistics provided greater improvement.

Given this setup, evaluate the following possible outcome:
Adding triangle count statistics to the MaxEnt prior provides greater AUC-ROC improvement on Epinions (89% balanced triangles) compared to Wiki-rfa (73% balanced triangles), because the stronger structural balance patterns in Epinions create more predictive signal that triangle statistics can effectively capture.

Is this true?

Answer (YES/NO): YES